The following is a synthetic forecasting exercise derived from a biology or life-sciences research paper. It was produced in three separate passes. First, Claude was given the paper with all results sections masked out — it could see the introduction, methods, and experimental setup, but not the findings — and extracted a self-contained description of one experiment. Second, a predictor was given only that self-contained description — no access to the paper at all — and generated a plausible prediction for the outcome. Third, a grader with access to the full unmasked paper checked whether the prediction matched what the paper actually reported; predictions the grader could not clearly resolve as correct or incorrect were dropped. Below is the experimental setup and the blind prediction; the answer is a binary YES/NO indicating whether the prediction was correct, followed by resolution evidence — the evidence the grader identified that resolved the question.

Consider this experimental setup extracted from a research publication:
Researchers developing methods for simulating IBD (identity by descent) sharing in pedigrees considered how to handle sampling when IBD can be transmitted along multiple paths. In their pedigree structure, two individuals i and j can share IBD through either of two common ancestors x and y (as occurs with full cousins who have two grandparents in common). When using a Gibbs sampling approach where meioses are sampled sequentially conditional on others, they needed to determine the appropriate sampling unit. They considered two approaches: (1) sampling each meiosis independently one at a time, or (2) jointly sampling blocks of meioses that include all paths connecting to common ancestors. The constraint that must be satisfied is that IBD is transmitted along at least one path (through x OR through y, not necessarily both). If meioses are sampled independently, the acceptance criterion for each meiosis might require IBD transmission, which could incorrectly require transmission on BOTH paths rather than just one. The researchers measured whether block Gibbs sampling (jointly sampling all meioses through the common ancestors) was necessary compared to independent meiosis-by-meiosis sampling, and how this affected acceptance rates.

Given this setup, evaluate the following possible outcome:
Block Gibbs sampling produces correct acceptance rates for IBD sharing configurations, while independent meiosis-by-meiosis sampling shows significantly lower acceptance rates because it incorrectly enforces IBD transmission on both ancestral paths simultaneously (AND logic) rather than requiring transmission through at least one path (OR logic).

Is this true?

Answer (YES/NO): YES